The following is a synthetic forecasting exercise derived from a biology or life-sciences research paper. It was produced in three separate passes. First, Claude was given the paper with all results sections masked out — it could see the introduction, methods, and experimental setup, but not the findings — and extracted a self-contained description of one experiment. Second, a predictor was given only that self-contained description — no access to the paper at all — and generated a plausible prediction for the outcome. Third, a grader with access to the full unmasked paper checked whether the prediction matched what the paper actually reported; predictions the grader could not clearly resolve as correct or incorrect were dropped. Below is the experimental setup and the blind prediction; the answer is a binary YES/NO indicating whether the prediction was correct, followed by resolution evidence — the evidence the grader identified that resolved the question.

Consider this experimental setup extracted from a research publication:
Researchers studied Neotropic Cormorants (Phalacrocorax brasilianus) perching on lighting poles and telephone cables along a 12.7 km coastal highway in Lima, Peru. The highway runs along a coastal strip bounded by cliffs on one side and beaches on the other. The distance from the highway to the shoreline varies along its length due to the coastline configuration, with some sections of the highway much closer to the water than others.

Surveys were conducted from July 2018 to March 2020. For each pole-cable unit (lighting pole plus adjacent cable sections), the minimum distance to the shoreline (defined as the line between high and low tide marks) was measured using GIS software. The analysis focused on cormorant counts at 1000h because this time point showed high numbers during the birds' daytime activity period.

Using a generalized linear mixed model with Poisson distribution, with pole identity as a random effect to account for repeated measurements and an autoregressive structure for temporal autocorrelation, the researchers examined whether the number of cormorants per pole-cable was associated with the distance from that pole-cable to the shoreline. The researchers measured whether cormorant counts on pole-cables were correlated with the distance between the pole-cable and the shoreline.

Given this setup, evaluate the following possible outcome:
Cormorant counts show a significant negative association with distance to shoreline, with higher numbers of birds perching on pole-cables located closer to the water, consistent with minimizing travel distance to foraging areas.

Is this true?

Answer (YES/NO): YES